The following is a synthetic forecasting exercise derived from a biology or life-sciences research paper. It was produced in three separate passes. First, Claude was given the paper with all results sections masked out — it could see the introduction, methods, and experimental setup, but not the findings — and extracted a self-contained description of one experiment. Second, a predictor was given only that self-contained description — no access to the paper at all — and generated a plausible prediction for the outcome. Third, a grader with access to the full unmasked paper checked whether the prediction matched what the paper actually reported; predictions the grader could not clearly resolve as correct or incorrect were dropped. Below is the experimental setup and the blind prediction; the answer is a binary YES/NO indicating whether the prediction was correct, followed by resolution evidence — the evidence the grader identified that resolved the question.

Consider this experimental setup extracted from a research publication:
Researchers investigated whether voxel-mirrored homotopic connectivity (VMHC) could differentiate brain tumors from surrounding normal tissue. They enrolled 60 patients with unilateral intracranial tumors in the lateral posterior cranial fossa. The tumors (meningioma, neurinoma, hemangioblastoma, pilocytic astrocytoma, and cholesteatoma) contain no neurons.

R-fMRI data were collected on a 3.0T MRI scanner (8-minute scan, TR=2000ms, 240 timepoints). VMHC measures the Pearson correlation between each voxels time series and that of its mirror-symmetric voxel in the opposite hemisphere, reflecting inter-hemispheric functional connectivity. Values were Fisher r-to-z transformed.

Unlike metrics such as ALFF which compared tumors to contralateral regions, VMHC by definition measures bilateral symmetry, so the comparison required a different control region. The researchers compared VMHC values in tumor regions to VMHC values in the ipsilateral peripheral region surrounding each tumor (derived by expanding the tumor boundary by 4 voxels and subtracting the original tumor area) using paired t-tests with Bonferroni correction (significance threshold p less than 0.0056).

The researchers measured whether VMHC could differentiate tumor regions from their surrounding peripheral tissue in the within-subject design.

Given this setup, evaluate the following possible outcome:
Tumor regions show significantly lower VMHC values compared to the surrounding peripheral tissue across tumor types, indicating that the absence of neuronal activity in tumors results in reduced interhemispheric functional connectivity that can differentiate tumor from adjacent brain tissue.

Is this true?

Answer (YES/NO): YES